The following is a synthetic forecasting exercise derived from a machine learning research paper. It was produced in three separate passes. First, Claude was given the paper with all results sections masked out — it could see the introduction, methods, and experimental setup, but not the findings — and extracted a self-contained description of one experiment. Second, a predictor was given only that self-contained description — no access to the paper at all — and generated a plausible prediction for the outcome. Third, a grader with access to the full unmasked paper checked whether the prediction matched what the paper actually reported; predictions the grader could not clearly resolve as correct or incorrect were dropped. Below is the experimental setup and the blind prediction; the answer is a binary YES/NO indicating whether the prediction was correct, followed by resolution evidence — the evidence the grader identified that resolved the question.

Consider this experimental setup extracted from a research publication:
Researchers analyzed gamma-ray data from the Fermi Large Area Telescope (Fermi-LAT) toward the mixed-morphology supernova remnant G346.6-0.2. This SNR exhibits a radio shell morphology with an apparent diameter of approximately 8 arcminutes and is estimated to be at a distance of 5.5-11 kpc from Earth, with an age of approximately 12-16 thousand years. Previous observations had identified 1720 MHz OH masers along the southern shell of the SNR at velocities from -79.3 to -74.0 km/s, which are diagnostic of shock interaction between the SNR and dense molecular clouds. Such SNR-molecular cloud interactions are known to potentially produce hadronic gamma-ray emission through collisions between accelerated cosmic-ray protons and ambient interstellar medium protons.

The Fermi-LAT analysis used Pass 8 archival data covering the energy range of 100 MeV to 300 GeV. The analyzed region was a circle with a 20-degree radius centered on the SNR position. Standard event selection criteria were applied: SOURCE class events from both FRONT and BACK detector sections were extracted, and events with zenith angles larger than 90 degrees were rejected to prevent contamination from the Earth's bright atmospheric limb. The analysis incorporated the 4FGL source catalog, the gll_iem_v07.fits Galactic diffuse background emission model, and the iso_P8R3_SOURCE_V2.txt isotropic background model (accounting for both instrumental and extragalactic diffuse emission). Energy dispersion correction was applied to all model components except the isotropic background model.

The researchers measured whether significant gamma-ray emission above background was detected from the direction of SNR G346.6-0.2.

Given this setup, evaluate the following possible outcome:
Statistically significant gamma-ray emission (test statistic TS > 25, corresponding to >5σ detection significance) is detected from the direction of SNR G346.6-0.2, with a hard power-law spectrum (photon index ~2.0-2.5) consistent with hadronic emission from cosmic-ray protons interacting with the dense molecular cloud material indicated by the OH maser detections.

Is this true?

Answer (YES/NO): NO